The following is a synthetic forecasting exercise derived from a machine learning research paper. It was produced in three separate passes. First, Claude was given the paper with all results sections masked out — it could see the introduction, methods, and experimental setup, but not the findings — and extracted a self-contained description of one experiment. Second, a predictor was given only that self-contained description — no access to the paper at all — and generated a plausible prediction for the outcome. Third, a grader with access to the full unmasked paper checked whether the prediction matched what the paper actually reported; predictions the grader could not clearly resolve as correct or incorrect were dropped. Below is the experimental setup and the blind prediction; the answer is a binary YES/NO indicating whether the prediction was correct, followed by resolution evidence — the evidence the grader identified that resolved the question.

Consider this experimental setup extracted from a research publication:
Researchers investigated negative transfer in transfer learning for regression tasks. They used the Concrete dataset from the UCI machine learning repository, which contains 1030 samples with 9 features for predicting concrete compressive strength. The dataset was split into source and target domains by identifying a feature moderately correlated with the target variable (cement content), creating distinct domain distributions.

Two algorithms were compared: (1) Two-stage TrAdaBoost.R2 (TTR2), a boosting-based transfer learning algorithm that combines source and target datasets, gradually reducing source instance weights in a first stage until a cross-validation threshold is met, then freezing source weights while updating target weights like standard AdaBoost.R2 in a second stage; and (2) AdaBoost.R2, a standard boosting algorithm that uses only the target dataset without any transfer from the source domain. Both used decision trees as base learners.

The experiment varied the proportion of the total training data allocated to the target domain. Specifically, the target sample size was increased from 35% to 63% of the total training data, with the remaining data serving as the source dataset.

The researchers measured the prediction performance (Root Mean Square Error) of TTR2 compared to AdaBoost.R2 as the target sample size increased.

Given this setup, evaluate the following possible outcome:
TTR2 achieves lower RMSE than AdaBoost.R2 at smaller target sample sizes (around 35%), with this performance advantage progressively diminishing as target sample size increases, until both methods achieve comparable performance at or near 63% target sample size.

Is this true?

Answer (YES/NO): NO